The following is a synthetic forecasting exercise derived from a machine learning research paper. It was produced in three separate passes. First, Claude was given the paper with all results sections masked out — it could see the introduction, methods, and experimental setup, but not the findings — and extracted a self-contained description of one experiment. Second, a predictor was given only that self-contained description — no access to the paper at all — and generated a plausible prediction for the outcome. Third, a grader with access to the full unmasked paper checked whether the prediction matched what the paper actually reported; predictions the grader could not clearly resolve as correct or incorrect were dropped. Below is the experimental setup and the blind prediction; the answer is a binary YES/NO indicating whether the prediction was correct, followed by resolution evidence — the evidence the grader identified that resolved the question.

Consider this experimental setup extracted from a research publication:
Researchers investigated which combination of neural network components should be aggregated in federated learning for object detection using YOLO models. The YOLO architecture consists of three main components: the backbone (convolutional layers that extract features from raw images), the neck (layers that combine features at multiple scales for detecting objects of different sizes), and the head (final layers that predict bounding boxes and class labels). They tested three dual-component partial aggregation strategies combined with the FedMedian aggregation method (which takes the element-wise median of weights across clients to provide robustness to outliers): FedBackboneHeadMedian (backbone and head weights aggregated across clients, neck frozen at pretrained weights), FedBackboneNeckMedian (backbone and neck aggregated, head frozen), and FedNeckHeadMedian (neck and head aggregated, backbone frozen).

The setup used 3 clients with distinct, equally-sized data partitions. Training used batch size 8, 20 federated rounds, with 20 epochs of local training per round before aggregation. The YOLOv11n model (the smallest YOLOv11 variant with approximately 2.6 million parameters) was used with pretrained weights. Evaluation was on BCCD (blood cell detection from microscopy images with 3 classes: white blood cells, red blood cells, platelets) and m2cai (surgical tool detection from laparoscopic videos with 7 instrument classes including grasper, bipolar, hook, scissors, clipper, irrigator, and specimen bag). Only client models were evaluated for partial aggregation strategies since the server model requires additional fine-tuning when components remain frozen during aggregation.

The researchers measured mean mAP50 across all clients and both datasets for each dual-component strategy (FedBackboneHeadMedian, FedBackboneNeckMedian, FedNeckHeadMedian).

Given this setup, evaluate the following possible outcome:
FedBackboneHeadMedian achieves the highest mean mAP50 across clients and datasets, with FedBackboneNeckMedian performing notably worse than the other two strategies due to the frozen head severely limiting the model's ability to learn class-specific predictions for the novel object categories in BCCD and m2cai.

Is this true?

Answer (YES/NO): NO